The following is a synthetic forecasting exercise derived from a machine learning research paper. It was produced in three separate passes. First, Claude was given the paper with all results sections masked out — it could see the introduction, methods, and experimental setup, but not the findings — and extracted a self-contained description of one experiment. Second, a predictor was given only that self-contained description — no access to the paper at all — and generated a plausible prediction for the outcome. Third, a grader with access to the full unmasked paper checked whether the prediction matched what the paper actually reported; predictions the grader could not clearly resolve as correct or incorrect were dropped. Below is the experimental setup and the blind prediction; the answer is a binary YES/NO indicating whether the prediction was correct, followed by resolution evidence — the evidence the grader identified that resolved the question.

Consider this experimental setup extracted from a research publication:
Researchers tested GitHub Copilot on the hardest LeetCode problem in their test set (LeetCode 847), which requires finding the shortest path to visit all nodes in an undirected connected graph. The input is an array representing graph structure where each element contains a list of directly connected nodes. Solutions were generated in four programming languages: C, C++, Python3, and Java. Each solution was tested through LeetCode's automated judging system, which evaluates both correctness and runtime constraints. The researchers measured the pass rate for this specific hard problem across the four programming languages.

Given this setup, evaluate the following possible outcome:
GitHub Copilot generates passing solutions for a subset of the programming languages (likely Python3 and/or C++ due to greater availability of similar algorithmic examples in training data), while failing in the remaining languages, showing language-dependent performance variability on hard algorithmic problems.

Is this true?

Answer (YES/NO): YES